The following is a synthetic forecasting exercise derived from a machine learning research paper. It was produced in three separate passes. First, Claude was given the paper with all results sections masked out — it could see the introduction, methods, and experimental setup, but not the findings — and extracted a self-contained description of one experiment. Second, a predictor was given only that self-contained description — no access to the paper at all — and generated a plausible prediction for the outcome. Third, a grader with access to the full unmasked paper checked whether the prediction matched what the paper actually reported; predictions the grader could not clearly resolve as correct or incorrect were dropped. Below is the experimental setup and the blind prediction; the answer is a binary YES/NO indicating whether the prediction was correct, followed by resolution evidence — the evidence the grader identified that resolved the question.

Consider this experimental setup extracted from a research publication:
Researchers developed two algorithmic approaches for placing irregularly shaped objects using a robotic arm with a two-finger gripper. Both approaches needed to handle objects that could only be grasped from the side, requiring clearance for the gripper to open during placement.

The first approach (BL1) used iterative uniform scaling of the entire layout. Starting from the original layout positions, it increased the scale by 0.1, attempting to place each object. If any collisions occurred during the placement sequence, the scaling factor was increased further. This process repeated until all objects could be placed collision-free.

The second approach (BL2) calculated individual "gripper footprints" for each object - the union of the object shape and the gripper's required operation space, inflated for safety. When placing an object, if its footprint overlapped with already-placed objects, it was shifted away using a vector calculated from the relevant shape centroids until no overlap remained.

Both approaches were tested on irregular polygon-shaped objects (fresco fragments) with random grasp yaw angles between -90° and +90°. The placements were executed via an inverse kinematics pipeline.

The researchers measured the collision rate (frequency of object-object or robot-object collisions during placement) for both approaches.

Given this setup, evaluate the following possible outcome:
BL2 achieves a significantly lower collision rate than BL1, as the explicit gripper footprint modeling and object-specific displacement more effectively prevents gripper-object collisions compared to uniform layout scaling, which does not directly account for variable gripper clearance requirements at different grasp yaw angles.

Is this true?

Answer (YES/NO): NO